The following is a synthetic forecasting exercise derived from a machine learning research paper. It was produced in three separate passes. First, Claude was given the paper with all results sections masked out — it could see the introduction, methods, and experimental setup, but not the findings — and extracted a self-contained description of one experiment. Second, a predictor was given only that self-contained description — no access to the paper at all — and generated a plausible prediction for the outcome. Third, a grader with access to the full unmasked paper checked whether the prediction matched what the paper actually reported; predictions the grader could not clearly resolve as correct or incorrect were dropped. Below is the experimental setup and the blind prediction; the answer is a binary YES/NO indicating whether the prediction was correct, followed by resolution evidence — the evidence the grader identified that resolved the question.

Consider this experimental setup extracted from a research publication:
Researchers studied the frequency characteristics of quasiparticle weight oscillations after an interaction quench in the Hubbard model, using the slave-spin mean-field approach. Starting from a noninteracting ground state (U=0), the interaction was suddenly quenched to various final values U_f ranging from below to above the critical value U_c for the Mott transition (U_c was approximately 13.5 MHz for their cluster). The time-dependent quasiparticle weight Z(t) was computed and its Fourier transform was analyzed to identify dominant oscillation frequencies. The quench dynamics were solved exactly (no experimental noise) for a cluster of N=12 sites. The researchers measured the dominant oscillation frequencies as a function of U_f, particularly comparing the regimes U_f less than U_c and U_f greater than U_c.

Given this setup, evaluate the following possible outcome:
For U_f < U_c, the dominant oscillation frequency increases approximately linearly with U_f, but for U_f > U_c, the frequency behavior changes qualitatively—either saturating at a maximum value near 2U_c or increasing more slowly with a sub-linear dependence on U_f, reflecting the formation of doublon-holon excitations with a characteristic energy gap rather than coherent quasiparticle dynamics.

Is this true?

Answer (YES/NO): NO